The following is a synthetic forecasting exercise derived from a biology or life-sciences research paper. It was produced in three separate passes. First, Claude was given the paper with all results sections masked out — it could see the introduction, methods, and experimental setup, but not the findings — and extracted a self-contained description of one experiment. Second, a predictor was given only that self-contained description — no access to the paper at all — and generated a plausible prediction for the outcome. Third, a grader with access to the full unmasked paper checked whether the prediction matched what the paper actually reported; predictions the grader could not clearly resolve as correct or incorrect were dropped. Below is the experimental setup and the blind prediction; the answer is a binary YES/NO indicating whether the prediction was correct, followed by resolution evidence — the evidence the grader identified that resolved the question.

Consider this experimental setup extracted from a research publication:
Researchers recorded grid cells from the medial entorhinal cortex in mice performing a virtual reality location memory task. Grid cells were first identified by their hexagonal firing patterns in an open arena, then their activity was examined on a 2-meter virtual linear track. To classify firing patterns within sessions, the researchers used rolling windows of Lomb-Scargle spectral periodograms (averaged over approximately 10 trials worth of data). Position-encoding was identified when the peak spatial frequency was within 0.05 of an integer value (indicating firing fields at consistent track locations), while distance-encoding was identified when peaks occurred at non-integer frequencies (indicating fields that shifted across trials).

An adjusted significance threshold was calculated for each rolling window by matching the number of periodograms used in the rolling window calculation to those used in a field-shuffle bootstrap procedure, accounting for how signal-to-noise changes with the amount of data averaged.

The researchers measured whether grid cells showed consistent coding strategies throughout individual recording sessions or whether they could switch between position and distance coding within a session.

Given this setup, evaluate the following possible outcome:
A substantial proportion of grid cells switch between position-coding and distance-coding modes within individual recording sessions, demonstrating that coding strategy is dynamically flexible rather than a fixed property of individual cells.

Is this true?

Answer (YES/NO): YES